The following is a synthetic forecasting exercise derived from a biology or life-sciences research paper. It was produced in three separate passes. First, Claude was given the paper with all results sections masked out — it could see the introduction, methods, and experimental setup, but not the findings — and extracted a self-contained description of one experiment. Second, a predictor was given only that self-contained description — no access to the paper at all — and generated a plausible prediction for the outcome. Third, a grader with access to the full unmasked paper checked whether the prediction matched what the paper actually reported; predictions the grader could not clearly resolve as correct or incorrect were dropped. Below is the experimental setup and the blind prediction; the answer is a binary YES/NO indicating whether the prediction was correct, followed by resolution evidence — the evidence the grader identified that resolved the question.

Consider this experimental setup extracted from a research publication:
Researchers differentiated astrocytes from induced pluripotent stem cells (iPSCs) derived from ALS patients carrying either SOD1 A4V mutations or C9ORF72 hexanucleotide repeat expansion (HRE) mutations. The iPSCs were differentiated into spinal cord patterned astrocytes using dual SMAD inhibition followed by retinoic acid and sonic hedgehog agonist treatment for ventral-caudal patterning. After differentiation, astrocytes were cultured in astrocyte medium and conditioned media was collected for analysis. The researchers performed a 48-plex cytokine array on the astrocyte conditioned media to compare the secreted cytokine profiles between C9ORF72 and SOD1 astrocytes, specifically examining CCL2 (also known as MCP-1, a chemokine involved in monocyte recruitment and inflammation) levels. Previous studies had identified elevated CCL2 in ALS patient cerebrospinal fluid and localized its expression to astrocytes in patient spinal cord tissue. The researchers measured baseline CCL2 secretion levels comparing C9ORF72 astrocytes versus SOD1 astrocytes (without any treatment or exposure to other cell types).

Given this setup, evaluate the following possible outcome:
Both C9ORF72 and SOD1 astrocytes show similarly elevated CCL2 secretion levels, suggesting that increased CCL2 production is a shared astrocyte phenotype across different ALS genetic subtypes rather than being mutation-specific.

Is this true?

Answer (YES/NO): NO